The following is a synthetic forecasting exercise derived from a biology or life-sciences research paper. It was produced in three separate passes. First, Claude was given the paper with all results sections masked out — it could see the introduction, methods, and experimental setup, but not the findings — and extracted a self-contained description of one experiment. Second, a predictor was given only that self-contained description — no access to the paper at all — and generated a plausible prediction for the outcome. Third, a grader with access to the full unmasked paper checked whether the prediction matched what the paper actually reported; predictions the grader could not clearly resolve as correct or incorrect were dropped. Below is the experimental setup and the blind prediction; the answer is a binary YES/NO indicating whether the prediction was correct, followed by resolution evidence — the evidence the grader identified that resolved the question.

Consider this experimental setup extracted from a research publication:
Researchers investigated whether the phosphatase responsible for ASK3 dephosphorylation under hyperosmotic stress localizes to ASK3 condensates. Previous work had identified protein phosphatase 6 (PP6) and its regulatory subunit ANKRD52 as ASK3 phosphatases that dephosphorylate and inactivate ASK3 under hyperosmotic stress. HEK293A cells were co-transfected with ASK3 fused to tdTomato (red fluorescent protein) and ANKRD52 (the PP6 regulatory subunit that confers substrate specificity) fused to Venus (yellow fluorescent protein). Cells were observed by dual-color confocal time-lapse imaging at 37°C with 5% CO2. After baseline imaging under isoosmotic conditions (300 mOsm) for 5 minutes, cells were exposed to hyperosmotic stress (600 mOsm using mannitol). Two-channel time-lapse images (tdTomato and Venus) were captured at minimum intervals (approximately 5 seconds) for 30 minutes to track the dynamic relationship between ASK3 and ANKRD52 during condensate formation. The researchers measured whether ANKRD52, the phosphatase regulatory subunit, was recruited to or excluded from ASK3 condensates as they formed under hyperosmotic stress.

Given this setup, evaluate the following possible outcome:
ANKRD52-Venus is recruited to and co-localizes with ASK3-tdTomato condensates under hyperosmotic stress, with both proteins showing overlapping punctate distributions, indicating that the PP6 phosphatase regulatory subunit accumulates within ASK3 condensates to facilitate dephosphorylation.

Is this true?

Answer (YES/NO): NO